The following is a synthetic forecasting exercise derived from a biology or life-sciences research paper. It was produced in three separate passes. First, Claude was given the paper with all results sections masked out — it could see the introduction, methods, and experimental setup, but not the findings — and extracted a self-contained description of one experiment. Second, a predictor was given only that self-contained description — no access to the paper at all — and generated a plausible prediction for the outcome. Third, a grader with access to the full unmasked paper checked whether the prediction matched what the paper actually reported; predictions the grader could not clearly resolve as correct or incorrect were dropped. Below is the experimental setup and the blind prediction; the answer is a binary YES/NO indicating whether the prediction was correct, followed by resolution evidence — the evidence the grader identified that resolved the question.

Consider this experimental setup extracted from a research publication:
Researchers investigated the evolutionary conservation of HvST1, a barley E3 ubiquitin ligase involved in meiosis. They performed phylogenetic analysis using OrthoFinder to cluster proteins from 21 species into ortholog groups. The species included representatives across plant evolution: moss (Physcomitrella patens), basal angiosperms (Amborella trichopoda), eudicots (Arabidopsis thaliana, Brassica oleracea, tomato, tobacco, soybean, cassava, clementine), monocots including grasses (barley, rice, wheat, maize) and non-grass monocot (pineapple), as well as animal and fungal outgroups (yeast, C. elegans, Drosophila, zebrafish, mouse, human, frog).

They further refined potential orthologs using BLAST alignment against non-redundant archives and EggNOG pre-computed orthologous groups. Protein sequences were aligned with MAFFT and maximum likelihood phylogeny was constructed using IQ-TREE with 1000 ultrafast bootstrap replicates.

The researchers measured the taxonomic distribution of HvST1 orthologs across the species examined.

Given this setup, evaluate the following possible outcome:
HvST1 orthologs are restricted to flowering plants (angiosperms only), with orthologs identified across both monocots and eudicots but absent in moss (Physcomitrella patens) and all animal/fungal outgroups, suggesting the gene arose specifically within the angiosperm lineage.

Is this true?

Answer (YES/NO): NO